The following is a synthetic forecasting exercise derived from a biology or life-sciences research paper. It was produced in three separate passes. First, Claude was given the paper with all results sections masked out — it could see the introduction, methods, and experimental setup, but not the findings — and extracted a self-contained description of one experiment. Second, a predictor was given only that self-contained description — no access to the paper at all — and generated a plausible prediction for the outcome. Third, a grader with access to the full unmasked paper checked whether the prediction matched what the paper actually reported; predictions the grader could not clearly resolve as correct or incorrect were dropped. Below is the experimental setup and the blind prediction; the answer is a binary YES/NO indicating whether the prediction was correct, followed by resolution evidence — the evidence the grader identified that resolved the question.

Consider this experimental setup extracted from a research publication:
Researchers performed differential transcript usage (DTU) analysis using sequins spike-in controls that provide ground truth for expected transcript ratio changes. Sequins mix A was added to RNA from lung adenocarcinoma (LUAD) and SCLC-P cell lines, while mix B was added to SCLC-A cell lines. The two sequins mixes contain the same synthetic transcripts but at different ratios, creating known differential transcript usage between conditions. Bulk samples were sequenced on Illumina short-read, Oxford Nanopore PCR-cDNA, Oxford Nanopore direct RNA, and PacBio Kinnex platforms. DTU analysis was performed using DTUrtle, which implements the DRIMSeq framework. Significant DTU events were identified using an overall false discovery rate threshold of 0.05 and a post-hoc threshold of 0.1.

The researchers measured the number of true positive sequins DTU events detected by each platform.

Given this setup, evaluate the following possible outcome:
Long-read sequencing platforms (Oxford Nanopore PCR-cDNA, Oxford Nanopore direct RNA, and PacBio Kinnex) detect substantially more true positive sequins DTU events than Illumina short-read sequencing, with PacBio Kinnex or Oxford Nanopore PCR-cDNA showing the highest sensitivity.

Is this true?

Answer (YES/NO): NO